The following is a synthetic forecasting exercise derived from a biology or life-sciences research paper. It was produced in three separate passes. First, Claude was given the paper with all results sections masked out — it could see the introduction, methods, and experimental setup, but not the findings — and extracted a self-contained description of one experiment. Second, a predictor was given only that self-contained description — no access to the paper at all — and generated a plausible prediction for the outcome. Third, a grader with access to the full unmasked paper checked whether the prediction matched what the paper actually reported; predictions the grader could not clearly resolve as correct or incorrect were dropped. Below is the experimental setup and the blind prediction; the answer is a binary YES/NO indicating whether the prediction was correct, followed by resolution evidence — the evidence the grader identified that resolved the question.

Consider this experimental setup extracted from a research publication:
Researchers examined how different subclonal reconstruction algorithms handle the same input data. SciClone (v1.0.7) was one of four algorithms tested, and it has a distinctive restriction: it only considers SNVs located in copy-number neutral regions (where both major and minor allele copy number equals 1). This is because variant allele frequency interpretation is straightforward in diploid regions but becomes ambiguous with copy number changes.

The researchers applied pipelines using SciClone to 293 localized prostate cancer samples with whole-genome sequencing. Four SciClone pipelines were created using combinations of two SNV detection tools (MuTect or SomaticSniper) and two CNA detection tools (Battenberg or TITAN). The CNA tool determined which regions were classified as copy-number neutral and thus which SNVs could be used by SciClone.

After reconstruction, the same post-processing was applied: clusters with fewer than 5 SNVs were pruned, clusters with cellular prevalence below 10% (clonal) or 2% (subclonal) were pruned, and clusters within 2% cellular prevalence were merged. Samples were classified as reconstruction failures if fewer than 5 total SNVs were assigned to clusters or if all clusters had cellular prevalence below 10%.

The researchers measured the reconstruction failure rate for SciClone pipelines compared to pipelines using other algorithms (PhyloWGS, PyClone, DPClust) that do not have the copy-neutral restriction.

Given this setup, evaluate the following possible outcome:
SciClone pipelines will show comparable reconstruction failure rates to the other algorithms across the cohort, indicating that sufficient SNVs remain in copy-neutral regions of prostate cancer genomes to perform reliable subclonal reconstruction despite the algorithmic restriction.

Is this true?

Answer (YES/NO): NO